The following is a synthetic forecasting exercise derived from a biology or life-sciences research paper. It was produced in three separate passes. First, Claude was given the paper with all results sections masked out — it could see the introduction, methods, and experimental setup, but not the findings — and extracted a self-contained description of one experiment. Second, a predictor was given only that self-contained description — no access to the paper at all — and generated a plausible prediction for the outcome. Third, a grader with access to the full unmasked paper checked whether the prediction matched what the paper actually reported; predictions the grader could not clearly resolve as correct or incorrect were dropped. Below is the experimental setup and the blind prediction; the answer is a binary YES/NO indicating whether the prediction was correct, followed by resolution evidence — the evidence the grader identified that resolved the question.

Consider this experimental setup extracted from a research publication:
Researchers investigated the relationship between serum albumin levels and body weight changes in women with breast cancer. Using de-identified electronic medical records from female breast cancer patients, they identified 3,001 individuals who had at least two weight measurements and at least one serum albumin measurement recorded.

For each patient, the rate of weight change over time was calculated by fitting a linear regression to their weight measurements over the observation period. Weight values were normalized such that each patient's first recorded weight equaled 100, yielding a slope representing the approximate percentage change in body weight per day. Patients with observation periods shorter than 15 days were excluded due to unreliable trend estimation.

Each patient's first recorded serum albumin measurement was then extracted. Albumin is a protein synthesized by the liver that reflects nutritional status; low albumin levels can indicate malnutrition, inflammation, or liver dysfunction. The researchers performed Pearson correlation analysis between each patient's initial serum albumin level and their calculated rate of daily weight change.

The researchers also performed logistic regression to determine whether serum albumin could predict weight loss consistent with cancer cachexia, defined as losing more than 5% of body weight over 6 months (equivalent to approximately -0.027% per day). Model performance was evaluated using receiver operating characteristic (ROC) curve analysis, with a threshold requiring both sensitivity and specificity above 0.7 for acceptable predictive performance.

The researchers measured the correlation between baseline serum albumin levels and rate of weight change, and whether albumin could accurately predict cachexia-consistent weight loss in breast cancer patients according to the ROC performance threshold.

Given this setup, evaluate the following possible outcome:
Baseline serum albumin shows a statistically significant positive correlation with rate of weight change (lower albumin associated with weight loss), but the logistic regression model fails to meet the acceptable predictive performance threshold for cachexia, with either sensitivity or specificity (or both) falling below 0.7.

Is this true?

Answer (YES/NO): YES